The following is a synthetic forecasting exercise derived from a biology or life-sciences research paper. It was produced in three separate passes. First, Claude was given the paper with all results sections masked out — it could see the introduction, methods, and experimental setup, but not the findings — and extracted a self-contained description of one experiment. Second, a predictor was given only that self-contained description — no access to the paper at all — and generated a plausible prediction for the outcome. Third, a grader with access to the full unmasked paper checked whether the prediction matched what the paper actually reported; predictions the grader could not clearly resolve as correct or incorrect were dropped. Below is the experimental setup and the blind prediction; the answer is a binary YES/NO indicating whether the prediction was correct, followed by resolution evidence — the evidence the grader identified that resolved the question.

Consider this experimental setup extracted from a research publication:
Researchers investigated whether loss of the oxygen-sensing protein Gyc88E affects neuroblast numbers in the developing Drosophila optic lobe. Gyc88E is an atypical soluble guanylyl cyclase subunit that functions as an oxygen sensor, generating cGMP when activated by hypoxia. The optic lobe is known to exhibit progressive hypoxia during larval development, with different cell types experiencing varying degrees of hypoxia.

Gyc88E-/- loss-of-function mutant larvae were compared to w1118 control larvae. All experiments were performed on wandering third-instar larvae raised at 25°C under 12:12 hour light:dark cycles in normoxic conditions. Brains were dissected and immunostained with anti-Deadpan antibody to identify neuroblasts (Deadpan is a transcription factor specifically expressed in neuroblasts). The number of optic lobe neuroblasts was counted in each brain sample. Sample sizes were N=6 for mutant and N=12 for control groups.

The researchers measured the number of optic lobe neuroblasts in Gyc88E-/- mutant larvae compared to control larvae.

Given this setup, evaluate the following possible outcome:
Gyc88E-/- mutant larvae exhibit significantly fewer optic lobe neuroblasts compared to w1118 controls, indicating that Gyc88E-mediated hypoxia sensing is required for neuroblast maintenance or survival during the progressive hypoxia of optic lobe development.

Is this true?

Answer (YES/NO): NO